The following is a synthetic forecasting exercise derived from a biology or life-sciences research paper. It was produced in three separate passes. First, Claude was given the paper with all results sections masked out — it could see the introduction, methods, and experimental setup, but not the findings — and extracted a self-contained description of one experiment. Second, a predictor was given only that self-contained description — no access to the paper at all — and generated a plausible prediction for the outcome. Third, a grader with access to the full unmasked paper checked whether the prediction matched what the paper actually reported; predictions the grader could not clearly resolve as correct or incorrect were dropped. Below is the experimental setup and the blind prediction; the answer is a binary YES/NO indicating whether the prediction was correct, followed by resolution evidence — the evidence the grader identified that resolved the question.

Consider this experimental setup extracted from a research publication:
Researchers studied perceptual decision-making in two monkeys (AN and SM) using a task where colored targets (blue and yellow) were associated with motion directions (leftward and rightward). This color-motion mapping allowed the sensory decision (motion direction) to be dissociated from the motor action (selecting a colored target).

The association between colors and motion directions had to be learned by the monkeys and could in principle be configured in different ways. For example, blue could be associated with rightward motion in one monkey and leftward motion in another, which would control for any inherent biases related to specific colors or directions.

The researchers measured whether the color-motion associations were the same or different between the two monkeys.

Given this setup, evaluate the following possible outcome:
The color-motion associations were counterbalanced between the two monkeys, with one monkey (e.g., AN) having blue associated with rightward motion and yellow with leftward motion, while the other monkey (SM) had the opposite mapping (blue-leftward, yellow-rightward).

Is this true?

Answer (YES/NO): YES